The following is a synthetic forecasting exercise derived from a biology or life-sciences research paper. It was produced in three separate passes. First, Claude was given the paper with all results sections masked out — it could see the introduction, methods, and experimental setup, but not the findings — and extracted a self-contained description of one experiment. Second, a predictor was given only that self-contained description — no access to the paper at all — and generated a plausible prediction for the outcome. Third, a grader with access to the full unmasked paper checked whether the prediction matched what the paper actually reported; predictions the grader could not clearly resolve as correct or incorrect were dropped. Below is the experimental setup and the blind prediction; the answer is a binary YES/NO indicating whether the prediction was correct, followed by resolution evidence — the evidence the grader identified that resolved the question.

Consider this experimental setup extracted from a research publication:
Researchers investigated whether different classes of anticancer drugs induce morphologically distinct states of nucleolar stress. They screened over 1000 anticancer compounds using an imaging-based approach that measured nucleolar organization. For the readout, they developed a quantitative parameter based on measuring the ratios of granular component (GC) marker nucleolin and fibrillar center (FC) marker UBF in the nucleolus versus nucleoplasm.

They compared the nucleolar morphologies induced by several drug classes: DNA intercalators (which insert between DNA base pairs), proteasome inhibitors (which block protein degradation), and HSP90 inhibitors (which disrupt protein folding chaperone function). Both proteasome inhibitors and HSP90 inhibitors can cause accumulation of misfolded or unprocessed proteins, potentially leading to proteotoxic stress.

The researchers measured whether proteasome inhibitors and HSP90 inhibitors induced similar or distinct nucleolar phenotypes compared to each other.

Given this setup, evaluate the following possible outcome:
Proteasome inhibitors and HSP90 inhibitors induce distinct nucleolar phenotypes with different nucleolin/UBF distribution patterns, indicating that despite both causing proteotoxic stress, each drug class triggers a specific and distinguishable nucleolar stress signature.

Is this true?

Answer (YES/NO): NO